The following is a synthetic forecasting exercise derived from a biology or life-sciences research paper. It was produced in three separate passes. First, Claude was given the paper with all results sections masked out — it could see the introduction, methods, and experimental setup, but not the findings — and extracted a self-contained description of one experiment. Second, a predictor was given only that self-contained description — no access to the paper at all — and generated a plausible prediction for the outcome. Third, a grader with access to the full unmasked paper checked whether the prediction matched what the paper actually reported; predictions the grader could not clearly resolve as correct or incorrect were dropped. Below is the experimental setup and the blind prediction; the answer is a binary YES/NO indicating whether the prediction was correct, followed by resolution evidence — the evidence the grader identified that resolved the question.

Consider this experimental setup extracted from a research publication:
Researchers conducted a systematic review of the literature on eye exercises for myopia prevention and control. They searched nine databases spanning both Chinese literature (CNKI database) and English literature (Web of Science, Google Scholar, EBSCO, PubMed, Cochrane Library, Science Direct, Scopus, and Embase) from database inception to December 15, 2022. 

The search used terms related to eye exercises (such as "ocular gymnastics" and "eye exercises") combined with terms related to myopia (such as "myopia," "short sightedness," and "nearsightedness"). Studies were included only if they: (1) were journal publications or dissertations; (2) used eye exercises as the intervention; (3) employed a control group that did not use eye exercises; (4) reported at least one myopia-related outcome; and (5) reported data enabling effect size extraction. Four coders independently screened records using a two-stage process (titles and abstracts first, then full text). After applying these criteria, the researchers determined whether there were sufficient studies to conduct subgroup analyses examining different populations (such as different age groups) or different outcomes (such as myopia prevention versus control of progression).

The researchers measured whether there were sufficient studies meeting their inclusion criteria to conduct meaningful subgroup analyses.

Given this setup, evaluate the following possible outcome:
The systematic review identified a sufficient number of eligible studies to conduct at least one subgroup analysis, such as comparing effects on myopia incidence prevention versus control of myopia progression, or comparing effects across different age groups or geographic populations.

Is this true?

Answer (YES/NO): NO